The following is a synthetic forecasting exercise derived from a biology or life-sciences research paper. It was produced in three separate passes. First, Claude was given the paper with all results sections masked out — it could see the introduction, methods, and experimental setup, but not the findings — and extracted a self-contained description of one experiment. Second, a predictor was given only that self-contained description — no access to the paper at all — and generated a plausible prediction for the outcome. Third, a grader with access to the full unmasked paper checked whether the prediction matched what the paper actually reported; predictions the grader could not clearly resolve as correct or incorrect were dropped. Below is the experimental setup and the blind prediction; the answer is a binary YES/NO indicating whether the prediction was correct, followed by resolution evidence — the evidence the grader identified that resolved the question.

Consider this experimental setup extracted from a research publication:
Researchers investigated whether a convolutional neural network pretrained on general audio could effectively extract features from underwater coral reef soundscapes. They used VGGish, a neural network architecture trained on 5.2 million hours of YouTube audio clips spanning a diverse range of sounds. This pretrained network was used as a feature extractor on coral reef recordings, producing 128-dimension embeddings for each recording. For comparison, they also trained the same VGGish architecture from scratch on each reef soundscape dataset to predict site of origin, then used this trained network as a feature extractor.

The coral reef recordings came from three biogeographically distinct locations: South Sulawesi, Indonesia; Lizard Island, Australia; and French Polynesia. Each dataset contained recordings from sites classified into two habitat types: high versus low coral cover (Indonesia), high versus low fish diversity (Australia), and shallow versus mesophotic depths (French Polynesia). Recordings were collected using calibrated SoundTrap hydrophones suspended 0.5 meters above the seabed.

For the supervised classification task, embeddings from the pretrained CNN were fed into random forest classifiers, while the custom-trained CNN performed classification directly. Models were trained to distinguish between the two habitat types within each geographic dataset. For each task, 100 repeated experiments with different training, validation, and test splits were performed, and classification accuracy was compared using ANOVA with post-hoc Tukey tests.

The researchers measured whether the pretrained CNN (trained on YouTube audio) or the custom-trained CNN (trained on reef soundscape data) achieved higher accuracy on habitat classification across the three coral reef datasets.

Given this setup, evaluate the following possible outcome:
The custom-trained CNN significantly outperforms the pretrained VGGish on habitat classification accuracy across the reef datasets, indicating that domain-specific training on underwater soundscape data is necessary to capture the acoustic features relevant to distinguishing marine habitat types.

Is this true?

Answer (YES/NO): NO